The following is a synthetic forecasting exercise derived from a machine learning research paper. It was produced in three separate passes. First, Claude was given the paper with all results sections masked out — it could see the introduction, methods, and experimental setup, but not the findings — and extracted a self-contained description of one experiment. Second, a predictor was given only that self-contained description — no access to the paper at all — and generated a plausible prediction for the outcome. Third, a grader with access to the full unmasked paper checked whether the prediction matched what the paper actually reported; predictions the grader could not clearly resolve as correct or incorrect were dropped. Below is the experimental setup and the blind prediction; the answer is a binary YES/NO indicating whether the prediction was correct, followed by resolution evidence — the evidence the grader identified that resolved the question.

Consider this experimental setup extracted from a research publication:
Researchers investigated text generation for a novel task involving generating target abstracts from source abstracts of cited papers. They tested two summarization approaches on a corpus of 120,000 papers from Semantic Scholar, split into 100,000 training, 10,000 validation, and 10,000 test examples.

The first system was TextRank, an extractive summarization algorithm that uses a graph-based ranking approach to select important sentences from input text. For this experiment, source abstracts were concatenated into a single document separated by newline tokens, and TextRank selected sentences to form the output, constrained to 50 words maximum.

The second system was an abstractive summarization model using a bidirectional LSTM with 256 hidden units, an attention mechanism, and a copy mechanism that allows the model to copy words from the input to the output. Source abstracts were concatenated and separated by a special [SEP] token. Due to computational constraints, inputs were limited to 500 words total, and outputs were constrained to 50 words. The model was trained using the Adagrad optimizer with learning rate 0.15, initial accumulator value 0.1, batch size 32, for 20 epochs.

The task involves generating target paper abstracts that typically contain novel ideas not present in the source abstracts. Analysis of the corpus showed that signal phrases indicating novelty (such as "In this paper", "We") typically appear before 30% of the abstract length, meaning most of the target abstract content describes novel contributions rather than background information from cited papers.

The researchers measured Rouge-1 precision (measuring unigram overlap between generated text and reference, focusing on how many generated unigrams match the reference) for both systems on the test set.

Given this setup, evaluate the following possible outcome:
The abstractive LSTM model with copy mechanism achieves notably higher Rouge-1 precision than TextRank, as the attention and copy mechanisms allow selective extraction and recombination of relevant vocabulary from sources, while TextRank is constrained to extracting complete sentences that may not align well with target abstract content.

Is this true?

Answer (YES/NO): YES